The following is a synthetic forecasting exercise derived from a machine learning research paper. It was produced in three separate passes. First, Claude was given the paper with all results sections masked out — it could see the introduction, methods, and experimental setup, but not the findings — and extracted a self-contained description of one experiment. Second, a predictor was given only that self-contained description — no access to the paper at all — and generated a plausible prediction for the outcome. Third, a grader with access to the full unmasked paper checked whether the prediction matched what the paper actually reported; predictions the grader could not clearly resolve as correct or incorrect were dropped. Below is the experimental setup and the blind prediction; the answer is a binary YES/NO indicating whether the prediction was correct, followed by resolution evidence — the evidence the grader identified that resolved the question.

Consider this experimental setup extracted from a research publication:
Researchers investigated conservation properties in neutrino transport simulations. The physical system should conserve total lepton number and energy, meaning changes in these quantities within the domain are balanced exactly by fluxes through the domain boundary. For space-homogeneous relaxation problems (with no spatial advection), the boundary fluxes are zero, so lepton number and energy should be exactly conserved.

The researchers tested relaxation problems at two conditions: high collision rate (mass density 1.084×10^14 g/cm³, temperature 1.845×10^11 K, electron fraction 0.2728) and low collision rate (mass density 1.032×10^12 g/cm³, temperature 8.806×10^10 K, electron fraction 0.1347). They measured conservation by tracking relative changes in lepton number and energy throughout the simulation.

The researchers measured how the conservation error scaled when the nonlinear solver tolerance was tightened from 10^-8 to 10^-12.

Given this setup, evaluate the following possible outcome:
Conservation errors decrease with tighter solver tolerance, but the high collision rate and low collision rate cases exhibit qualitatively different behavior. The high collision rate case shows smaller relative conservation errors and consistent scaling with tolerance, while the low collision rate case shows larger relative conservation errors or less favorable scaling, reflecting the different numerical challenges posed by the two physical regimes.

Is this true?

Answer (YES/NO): NO